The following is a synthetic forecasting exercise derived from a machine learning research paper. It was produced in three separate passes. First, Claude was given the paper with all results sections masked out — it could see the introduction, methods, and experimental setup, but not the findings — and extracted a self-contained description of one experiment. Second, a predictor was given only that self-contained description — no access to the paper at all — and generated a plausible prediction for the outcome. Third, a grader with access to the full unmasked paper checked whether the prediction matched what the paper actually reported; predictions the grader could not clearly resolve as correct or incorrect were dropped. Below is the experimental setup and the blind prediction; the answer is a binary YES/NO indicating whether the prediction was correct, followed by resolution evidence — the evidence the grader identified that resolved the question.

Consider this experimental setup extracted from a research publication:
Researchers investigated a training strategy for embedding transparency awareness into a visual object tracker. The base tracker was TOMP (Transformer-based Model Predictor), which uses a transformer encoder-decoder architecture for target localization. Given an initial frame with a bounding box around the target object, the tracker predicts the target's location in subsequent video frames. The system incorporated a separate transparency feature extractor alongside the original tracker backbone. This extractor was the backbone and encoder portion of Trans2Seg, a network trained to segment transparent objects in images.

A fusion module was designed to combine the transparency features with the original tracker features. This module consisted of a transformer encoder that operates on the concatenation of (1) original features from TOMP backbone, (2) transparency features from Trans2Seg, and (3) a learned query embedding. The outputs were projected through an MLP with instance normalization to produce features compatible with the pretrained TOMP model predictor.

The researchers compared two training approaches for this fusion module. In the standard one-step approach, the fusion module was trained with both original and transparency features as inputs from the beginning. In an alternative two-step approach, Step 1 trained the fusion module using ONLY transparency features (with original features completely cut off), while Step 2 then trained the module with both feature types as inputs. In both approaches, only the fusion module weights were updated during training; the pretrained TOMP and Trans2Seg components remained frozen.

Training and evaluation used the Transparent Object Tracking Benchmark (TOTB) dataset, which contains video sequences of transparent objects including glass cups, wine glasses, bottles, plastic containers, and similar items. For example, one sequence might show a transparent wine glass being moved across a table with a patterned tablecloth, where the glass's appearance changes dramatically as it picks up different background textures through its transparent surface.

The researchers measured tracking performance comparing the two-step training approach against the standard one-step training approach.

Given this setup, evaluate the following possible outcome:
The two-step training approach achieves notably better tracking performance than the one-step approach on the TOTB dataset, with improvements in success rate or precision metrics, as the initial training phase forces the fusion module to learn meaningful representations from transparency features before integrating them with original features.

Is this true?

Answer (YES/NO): YES